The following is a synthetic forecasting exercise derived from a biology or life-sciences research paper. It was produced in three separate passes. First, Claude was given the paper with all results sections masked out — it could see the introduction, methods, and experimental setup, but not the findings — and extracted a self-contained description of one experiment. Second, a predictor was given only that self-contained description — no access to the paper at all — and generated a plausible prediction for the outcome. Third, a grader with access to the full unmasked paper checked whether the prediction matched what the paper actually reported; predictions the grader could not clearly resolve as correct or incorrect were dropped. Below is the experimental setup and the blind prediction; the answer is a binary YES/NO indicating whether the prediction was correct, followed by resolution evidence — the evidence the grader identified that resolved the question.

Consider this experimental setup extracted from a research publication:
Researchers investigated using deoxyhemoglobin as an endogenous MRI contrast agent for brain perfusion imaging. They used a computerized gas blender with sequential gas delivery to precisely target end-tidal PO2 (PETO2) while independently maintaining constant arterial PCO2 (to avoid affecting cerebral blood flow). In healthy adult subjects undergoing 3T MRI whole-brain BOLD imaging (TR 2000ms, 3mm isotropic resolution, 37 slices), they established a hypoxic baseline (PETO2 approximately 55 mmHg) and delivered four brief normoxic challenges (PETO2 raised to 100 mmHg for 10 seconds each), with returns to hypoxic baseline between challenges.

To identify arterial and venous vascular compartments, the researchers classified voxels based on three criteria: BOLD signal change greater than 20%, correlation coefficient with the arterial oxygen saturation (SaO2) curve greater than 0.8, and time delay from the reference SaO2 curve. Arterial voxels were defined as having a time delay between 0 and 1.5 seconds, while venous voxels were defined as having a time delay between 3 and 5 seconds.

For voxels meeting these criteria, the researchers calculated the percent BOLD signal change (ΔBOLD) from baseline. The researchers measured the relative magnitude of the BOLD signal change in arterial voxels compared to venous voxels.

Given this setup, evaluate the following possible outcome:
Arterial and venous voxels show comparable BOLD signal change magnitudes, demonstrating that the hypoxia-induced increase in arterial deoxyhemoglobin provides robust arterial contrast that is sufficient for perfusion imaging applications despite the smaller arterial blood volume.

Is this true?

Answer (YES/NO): NO